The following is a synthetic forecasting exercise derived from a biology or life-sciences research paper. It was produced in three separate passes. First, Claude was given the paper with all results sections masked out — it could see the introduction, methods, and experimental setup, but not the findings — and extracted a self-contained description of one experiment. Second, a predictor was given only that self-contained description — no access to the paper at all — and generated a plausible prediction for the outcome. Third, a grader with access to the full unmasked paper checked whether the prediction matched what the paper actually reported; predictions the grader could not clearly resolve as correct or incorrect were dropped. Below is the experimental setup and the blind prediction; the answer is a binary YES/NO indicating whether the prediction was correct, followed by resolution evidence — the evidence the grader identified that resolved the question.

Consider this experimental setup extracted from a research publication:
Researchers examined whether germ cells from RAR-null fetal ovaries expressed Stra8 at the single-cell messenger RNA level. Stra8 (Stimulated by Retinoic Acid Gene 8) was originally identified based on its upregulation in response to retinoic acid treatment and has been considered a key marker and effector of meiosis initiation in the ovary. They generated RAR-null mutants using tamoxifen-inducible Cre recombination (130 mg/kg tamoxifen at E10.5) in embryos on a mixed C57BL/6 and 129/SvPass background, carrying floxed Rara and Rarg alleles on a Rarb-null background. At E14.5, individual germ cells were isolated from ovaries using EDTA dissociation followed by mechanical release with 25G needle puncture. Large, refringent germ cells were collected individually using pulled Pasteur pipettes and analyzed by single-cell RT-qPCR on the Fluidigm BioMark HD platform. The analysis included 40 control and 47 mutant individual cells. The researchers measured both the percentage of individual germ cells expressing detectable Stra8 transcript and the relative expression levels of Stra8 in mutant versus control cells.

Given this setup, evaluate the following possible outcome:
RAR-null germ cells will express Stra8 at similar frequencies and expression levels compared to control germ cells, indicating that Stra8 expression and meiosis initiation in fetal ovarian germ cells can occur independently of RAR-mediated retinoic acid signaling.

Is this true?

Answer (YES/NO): NO